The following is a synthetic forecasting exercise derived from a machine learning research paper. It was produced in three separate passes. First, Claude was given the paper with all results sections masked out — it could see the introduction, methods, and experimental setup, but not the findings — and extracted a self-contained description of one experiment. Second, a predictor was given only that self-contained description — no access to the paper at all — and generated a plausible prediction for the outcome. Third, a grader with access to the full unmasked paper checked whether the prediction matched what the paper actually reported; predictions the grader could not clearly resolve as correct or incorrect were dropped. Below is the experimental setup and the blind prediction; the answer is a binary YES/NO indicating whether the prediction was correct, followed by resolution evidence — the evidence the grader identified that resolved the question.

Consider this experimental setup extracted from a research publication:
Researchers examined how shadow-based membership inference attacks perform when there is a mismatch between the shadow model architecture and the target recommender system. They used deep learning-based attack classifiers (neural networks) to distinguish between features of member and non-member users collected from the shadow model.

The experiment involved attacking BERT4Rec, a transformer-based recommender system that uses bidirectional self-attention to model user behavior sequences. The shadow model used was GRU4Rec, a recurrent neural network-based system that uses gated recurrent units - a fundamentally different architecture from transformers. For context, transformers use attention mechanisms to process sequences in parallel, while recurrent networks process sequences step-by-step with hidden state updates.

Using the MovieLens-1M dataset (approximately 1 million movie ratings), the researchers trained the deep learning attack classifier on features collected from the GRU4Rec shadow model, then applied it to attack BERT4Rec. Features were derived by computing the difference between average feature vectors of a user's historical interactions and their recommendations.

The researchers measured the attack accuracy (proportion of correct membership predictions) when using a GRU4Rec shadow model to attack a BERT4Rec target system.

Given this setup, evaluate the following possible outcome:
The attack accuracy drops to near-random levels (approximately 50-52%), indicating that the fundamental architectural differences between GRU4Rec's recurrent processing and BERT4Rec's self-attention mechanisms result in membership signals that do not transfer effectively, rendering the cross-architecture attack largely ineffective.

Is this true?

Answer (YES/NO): NO